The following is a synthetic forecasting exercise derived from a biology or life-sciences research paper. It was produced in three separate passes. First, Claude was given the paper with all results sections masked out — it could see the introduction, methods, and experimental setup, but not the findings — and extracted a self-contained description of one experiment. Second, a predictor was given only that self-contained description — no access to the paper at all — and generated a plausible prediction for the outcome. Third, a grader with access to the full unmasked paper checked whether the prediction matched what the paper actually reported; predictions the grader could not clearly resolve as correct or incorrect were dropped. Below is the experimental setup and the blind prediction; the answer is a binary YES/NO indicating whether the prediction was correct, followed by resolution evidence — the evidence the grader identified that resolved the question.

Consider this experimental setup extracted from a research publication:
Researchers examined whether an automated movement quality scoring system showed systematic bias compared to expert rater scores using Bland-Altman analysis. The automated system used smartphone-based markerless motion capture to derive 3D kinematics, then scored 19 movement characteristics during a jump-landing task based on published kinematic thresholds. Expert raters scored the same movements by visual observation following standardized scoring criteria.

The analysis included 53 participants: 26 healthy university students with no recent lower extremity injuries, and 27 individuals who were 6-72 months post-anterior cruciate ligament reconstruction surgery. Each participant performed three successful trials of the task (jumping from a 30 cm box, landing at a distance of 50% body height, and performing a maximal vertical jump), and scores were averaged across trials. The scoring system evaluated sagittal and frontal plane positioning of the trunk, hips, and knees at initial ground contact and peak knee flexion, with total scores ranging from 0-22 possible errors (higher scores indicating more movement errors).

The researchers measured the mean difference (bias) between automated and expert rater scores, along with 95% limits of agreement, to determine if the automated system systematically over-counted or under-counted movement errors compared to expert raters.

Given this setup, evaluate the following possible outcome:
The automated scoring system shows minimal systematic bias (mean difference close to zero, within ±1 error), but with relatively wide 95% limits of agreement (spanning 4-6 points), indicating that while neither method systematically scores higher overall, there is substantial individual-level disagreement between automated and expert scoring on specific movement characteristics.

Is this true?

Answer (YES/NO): NO